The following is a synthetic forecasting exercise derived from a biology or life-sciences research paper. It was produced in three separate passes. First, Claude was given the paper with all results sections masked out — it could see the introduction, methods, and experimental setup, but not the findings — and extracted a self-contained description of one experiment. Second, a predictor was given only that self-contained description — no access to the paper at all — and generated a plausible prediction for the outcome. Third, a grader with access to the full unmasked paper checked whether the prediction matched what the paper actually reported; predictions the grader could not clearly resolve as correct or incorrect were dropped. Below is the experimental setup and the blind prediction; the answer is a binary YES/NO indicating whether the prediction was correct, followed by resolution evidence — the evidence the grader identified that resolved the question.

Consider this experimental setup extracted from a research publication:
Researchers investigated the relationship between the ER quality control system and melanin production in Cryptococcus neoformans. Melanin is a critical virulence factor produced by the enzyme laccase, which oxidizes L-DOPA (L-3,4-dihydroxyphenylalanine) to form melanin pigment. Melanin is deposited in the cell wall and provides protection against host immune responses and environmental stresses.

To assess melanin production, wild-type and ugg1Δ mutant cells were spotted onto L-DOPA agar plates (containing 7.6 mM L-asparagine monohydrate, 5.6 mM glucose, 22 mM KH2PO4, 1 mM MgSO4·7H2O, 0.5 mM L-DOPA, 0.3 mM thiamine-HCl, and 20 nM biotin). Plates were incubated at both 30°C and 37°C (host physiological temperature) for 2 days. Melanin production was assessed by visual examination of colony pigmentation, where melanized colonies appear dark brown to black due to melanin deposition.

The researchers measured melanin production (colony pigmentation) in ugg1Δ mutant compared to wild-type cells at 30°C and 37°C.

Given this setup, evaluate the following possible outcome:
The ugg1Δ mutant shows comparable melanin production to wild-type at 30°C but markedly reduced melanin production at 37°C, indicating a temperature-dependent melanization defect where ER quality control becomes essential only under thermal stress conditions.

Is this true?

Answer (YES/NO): NO